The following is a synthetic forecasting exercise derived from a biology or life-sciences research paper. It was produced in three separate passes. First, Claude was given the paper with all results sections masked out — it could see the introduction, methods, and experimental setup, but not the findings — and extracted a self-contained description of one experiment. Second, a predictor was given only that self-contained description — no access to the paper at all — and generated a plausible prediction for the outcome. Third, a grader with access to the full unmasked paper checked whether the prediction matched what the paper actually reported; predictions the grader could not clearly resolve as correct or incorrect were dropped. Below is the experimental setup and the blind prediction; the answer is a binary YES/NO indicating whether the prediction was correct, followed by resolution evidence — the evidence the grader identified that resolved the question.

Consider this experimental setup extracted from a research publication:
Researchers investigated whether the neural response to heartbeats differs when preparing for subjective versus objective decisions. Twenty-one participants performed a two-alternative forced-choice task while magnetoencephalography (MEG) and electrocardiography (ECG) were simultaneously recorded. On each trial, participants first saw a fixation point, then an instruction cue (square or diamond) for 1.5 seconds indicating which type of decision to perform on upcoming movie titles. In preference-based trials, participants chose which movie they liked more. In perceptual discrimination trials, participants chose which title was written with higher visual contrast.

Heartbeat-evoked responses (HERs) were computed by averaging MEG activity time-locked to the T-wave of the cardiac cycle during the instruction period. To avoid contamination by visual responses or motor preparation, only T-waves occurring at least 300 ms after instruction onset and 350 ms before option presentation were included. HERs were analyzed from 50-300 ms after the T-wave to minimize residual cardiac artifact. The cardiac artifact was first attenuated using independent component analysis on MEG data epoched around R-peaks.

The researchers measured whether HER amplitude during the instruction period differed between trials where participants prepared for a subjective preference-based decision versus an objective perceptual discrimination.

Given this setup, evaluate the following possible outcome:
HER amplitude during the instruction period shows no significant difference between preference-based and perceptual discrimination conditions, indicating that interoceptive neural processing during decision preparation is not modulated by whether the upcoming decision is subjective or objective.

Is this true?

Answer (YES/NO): NO